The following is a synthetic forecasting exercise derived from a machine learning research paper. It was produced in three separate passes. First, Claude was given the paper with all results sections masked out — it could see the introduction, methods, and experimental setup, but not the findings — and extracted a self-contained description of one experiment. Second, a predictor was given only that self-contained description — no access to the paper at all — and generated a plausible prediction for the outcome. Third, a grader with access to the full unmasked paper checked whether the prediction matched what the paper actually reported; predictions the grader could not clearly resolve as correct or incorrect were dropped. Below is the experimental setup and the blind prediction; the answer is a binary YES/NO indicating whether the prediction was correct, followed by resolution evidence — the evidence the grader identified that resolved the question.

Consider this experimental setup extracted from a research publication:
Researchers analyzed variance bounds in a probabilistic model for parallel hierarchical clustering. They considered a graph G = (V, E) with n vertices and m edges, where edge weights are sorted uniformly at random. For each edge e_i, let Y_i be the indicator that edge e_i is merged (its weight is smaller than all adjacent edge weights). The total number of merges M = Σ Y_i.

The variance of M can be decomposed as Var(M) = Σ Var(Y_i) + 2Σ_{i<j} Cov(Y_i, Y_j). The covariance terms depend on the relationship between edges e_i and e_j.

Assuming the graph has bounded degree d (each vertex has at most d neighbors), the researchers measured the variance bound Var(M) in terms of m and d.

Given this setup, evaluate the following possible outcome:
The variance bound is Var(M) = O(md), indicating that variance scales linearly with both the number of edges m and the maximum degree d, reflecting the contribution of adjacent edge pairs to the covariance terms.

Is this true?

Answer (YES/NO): NO